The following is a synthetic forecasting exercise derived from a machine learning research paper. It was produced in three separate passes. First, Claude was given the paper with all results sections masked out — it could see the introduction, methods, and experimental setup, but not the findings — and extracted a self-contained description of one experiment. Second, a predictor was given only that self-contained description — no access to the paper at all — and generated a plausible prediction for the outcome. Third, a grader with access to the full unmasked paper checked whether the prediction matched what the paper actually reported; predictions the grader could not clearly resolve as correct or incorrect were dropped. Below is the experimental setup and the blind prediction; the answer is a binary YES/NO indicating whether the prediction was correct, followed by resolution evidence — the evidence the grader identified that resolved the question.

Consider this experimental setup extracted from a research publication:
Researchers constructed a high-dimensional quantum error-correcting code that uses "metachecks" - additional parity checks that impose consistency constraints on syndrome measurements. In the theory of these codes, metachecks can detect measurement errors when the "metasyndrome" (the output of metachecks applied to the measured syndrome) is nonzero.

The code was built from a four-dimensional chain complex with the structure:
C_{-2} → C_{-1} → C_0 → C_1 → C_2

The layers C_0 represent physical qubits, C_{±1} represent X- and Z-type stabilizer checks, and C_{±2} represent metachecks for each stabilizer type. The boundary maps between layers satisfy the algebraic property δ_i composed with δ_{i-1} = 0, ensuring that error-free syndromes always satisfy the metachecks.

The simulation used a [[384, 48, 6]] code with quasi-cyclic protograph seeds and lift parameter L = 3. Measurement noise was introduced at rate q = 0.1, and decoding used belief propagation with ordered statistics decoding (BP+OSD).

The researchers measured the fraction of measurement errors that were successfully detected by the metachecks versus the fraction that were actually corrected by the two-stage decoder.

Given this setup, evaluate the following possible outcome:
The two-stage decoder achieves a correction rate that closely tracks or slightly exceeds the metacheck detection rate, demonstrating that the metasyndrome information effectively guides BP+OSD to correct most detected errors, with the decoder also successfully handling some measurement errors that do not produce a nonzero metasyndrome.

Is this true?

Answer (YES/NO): NO